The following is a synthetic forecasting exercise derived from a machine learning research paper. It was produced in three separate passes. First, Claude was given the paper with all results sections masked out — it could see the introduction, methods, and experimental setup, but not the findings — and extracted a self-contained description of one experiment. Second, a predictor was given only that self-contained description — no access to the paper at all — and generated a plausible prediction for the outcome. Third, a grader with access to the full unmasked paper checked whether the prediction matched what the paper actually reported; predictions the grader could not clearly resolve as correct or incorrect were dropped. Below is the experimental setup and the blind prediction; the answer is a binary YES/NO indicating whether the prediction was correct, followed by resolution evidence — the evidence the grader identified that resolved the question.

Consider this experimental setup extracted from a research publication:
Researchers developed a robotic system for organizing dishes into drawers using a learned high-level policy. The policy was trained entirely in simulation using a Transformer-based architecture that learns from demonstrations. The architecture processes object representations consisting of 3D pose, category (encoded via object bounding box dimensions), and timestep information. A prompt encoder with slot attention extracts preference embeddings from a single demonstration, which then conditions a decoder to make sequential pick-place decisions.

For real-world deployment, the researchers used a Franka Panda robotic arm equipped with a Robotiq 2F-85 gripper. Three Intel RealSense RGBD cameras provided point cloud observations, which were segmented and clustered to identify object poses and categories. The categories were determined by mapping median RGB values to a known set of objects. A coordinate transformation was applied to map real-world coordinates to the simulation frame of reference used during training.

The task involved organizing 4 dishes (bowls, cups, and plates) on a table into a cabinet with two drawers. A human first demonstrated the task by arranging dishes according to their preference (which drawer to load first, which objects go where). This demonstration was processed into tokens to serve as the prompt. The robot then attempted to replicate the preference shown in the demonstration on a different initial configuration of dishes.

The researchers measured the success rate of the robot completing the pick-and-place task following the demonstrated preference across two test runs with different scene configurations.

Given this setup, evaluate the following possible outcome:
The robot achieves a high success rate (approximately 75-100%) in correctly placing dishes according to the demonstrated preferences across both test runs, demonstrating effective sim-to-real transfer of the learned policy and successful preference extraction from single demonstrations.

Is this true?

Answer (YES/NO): YES